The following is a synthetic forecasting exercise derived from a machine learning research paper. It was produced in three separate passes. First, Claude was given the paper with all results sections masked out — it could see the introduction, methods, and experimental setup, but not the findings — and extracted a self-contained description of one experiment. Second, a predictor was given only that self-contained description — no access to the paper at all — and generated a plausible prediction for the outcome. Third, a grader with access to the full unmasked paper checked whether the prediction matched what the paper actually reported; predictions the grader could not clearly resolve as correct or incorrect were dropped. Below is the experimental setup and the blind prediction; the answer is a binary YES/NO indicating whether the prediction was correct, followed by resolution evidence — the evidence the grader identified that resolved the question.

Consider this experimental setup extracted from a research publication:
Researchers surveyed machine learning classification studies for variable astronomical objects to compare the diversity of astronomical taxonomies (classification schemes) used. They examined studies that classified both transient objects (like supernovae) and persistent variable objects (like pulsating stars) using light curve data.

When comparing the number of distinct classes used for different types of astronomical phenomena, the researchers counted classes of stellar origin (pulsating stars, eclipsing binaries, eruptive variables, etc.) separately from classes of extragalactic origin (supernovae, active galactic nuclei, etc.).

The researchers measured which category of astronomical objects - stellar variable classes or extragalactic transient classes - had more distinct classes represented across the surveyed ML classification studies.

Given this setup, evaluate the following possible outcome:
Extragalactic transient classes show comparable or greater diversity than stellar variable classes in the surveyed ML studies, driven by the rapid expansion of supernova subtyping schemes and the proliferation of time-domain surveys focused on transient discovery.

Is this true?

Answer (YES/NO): NO